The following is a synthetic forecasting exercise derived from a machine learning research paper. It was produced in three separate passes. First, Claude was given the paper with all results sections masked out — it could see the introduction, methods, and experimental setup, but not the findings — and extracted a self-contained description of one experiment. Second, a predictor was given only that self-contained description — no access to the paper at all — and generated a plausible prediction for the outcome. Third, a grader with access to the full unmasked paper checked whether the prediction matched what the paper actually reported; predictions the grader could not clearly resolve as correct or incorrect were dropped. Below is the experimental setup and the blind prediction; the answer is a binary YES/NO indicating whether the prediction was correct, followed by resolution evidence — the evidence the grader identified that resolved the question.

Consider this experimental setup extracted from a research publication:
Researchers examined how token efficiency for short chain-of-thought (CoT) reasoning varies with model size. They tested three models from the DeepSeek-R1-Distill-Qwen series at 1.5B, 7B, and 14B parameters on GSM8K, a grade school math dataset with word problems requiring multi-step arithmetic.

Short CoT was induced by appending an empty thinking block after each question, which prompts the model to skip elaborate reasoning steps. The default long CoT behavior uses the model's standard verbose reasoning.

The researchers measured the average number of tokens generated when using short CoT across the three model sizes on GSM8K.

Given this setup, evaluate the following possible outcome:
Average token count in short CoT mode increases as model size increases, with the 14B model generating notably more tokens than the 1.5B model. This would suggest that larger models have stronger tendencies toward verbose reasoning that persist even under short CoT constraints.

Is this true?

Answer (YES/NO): NO